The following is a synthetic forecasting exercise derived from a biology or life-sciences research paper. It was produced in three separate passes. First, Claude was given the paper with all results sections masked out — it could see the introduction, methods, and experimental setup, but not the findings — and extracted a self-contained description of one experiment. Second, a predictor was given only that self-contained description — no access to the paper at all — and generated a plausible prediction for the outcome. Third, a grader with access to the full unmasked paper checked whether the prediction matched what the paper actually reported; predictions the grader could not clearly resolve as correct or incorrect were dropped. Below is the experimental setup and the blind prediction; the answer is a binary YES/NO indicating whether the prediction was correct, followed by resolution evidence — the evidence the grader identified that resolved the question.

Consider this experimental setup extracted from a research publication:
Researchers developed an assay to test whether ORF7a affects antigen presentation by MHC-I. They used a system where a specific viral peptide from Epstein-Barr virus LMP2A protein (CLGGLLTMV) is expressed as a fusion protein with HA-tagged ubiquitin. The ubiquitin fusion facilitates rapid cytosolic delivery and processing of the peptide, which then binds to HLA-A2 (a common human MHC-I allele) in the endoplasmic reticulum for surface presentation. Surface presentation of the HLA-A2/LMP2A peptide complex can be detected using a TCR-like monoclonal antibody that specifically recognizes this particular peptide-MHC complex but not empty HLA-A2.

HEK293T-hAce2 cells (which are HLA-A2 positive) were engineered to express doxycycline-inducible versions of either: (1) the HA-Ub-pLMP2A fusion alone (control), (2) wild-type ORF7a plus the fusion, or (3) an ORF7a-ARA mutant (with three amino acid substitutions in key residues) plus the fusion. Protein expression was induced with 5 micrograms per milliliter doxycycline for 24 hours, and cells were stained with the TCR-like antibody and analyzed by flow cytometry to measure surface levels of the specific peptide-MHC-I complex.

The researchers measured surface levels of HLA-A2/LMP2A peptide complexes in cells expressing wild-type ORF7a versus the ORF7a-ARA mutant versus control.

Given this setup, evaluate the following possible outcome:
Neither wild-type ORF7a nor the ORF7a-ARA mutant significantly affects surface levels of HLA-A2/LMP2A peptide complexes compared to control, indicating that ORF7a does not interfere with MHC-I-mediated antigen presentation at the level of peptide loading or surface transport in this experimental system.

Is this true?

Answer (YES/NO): NO